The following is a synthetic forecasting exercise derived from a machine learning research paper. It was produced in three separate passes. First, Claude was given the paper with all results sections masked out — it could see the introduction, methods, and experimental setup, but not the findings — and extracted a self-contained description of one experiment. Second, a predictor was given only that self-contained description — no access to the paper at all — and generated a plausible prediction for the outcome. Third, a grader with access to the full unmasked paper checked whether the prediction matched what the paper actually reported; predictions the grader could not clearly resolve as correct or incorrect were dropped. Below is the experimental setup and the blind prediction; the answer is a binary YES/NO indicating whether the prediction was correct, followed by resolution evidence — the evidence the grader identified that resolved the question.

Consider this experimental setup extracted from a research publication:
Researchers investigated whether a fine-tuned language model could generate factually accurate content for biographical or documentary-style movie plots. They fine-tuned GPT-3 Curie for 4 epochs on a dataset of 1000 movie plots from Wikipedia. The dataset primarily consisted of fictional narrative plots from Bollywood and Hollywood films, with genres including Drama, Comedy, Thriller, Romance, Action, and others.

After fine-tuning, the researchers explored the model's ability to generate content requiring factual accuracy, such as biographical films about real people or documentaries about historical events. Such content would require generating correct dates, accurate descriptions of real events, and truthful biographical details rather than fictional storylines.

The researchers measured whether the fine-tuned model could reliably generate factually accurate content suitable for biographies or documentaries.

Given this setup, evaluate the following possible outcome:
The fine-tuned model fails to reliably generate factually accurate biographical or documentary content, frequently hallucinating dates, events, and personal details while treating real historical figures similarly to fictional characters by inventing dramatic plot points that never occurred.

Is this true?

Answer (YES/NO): YES